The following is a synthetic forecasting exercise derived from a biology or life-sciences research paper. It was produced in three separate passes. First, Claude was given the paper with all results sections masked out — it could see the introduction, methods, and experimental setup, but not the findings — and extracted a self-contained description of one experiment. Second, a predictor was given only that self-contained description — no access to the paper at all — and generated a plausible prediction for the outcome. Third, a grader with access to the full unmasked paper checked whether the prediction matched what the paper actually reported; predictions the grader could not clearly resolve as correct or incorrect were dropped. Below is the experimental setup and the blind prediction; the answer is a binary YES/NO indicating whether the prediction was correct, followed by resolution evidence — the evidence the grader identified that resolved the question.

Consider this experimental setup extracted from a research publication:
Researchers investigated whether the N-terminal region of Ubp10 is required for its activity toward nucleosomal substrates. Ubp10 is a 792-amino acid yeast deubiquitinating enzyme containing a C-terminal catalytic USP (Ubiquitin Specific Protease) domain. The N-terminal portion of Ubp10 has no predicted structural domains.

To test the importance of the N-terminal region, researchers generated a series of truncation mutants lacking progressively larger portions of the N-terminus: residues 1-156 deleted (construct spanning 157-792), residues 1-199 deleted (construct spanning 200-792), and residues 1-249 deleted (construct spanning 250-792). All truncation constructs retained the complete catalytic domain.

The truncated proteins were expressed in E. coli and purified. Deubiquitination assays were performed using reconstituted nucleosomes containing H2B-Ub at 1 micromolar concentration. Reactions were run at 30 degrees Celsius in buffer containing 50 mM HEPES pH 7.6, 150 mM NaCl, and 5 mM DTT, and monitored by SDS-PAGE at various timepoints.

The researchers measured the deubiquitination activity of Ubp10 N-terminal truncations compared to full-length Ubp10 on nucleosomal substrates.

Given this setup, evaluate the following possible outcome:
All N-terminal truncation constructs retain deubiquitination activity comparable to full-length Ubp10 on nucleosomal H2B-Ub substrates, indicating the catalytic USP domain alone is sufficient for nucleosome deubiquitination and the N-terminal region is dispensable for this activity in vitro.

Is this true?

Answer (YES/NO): YES